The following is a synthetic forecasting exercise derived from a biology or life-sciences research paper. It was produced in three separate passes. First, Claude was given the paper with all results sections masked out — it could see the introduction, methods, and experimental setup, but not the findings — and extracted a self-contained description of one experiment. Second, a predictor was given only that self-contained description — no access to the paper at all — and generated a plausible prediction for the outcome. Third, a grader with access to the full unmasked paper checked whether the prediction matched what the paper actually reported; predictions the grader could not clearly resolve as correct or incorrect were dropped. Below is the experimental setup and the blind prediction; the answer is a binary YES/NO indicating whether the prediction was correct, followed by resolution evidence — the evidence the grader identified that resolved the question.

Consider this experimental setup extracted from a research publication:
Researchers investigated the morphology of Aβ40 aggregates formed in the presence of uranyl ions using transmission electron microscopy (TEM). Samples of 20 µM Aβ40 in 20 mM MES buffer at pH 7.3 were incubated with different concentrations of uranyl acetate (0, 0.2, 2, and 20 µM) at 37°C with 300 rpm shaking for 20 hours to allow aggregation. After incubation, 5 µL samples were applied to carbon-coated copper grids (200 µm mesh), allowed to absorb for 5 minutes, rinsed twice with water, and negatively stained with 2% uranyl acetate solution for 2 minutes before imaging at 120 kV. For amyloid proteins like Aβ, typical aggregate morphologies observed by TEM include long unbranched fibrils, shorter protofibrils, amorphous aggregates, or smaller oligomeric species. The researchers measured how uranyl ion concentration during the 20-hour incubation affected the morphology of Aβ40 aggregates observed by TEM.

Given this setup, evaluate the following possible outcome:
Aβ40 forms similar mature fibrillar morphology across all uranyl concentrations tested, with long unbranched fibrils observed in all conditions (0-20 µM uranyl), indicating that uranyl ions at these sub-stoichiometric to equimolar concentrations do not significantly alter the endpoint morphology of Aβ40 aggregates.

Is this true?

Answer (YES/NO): NO